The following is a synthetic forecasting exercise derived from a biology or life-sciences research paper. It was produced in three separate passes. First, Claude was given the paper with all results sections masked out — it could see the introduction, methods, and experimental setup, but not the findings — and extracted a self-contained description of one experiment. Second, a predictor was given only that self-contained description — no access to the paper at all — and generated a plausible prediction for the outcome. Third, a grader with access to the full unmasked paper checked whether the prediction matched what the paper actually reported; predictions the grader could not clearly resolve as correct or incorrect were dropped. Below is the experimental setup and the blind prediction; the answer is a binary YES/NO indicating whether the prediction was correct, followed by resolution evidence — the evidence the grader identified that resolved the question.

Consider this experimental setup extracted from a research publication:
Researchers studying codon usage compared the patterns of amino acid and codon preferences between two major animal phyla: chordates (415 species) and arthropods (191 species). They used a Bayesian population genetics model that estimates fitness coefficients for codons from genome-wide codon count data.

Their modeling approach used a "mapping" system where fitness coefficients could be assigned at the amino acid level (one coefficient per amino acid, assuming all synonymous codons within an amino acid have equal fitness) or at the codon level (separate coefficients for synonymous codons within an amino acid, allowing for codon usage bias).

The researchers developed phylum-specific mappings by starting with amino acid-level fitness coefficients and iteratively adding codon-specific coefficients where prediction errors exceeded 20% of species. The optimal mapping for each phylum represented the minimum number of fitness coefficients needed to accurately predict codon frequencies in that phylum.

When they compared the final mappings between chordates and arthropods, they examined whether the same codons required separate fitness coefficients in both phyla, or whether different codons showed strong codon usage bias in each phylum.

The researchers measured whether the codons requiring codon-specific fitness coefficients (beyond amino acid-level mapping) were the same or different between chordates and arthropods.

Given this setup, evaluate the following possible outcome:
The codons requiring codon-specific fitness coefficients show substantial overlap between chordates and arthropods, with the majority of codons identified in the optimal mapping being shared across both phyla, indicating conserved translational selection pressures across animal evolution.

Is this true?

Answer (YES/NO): NO